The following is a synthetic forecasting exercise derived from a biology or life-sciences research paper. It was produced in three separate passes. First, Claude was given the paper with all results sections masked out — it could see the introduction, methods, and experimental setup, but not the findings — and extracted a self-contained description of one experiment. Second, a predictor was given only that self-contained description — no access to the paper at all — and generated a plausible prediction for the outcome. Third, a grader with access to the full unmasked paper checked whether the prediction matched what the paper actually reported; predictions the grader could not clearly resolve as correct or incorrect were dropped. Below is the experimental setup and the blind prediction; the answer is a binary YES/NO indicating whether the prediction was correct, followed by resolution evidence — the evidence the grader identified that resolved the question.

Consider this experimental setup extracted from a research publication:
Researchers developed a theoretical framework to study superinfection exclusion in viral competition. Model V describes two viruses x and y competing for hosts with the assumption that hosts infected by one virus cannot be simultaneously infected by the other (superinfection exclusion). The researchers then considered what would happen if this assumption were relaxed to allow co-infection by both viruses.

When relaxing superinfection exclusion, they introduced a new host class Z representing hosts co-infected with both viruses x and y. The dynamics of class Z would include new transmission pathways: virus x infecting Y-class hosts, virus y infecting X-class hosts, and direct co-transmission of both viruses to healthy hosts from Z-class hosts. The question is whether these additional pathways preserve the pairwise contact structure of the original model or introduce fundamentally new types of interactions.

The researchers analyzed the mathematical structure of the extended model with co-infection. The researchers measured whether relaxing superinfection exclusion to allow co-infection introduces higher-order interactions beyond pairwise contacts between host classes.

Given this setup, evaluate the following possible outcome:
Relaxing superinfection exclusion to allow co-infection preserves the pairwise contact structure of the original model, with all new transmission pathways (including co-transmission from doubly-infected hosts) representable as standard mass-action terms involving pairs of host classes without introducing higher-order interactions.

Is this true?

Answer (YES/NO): YES